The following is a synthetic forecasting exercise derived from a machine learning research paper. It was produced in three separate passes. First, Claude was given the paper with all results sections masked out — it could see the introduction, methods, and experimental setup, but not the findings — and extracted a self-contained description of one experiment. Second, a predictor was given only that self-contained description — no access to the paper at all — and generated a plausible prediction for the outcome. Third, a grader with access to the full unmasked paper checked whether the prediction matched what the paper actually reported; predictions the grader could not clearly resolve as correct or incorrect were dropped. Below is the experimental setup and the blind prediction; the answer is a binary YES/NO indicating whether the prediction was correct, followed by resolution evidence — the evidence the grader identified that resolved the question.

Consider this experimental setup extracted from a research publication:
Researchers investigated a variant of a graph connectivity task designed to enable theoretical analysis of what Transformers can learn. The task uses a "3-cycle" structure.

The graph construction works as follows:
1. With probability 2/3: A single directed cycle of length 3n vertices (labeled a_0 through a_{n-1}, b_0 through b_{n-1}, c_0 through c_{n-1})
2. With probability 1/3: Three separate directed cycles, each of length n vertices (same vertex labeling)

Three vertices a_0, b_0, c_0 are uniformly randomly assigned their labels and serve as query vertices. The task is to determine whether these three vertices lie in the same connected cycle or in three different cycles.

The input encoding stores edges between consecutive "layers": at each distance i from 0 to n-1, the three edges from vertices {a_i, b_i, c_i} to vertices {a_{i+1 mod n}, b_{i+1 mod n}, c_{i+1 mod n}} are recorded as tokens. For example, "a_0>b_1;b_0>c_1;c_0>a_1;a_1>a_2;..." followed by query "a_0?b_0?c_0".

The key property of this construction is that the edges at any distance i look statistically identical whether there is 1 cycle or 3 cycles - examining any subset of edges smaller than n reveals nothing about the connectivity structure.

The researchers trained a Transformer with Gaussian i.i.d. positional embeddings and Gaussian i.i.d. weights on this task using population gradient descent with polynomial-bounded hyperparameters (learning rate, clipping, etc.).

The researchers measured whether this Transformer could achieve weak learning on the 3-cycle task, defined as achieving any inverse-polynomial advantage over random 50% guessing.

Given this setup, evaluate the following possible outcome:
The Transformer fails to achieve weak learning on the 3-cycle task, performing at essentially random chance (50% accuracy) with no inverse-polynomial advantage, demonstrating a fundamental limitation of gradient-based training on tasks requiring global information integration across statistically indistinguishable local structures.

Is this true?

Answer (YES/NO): YES